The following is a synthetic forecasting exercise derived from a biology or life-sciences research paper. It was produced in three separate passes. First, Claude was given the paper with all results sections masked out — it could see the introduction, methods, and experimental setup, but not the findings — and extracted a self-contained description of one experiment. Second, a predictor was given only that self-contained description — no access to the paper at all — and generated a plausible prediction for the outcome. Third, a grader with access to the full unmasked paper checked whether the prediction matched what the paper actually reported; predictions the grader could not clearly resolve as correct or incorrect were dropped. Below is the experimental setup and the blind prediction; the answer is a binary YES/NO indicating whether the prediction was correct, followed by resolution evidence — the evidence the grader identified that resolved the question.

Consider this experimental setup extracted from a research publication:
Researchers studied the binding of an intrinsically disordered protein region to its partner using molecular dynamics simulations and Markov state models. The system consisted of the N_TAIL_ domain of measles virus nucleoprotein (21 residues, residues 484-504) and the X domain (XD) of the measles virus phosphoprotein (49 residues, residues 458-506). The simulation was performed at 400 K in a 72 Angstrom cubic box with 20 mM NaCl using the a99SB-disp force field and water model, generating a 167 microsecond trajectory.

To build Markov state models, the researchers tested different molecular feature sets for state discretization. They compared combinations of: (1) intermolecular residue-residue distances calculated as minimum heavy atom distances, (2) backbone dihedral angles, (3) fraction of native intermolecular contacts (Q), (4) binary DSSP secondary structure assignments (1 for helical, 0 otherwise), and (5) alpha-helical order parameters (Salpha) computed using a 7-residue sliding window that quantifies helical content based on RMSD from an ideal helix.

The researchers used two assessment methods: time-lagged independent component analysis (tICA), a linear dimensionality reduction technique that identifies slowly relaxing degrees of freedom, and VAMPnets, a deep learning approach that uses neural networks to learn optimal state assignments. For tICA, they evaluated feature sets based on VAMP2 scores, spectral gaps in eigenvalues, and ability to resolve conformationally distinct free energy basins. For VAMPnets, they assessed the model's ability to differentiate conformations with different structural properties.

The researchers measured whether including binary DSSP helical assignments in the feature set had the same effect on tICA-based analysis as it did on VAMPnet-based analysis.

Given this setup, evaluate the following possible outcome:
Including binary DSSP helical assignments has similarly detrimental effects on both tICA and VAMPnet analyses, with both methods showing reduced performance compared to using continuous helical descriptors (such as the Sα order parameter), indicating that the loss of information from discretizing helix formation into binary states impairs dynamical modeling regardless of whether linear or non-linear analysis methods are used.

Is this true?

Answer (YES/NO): NO